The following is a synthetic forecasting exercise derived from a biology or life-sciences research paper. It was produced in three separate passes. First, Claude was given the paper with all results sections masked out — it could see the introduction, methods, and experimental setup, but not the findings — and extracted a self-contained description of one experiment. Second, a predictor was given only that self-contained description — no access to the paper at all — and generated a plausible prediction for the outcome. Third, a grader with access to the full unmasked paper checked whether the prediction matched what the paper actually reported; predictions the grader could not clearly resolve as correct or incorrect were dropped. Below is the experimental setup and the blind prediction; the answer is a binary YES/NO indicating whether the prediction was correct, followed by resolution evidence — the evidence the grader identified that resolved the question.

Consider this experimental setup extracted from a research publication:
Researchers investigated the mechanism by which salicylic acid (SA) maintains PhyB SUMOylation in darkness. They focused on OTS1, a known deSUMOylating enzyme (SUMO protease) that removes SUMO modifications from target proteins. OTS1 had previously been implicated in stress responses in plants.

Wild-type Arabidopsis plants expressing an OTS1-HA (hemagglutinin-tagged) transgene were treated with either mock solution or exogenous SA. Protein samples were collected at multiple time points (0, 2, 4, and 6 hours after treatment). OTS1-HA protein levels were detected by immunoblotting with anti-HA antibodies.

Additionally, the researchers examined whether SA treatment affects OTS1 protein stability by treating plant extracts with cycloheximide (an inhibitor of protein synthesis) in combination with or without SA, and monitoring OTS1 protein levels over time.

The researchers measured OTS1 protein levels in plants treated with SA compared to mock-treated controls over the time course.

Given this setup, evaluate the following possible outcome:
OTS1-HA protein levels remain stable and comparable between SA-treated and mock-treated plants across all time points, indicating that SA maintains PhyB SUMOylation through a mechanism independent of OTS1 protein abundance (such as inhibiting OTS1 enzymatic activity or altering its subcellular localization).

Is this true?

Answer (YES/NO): NO